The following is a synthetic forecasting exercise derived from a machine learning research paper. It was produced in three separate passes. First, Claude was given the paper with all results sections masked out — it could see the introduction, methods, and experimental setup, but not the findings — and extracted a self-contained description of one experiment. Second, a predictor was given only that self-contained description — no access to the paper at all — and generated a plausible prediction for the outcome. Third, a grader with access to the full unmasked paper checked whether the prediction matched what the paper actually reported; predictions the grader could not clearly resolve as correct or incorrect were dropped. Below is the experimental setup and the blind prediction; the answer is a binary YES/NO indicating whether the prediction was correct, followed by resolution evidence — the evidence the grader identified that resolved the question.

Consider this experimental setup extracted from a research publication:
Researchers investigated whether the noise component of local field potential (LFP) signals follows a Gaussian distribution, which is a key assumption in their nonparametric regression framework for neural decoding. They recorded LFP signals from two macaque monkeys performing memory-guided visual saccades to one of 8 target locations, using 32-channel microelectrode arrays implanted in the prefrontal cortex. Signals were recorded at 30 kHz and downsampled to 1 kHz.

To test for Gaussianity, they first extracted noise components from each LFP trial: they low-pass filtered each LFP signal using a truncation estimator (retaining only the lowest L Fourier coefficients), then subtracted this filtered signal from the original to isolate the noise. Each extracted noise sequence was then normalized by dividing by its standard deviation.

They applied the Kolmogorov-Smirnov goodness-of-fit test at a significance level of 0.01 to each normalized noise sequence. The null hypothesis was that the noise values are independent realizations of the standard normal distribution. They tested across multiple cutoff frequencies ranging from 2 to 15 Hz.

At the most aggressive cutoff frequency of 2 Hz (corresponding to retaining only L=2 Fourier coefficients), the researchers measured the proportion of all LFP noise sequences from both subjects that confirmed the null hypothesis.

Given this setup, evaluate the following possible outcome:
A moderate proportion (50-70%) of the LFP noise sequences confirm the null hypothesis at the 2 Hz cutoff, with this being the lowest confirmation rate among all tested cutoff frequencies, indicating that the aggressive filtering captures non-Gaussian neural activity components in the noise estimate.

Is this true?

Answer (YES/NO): NO